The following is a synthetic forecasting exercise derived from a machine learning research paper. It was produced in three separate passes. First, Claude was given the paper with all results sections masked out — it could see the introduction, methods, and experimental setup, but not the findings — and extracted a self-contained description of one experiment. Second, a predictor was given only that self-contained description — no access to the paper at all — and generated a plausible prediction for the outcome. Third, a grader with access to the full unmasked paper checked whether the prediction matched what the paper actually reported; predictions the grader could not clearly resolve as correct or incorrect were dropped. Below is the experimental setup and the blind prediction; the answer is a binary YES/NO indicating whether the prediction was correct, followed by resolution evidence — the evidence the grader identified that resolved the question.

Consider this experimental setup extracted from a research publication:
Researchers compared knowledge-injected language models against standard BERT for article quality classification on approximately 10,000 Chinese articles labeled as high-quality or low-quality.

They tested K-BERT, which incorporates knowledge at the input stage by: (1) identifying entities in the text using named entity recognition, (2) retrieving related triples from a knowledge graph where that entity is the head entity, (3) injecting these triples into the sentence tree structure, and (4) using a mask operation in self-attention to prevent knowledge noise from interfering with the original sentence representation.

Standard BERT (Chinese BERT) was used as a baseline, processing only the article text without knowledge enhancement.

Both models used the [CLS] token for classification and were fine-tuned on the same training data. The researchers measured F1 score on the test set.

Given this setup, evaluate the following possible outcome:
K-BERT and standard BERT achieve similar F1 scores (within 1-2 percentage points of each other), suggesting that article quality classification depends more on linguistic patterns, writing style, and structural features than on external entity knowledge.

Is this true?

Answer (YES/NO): YES